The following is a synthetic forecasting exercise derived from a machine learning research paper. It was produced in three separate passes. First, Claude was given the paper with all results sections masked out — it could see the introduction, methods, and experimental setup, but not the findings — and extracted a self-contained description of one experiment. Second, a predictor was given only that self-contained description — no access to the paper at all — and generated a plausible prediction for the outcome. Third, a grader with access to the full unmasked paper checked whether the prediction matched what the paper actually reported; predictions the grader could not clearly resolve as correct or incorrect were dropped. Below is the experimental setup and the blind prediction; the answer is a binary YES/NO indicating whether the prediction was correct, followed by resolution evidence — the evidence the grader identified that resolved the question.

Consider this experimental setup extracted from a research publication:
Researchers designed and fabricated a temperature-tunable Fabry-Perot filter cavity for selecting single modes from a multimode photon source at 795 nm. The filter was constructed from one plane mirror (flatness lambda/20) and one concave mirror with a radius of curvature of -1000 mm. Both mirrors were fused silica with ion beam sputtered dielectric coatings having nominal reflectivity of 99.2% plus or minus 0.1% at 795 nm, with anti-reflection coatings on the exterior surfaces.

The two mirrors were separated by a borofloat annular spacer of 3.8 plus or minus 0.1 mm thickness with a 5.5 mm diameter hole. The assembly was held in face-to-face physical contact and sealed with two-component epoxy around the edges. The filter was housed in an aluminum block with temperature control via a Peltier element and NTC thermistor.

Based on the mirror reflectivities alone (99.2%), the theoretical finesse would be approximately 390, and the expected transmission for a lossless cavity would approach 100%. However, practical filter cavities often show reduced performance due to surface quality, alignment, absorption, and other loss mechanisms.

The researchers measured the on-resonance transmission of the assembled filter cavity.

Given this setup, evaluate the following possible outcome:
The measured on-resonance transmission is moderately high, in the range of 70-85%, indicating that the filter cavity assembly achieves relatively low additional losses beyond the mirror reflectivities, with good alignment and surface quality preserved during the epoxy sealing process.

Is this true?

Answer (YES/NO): NO